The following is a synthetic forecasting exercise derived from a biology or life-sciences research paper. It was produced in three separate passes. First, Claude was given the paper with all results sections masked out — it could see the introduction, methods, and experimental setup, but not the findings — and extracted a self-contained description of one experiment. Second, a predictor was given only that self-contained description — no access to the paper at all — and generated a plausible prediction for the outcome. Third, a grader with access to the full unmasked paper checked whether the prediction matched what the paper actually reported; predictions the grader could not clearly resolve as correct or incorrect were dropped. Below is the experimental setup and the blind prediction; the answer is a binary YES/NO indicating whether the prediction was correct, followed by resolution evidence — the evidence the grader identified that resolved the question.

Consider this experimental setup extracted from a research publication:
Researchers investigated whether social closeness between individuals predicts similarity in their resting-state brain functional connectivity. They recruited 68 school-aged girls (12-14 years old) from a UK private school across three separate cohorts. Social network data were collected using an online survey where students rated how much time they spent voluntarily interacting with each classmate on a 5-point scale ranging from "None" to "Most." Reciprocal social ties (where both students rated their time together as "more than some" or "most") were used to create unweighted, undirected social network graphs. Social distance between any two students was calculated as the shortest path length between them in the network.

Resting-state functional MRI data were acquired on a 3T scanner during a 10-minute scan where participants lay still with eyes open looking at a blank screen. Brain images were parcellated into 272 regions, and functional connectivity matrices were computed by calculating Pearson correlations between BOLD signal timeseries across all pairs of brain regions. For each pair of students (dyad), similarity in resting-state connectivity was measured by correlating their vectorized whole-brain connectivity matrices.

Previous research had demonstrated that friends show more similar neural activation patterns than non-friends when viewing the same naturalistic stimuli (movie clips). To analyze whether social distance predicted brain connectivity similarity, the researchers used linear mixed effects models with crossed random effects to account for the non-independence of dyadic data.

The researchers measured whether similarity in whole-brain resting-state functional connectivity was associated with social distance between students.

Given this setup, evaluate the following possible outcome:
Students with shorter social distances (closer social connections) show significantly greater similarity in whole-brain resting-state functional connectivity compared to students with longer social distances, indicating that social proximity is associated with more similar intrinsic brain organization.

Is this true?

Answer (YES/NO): NO